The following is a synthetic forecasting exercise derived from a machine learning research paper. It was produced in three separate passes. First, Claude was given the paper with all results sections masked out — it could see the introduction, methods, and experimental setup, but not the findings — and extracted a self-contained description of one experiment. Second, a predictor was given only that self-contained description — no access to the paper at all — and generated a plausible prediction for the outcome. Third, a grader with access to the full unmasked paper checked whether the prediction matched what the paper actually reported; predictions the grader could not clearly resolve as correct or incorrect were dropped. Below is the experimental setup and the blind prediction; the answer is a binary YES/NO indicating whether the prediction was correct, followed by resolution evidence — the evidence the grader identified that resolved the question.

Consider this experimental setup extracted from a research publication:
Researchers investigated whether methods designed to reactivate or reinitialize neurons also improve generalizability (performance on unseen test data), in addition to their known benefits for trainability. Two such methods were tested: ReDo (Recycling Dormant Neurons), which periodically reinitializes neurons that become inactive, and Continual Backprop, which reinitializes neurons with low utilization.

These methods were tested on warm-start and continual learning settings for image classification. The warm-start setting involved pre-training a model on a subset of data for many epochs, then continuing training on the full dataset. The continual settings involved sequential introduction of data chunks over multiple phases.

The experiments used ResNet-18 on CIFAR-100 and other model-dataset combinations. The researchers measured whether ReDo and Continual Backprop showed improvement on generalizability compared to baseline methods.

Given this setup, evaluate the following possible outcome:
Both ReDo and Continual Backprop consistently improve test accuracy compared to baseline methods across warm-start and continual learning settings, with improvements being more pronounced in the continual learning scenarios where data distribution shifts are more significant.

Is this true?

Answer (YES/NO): NO